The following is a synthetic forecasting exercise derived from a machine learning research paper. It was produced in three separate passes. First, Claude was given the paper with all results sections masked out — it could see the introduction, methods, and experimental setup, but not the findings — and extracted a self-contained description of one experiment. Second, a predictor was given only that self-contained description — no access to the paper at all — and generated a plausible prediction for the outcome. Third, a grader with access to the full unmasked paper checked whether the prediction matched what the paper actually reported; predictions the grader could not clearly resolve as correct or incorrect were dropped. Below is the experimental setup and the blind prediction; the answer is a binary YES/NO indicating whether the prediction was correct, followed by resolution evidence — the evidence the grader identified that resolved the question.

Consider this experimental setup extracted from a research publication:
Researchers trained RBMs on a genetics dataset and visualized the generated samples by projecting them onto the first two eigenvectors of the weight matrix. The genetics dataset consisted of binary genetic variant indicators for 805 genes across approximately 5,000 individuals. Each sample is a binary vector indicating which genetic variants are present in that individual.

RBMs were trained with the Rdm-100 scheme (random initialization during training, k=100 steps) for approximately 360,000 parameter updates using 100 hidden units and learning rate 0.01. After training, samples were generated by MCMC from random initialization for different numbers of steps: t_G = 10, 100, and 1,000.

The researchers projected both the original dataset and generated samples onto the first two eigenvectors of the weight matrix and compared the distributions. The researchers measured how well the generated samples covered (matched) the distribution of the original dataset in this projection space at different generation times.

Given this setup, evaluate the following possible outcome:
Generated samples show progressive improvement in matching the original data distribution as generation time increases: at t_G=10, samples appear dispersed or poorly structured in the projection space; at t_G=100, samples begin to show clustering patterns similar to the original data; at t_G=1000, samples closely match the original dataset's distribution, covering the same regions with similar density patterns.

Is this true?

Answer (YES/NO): NO